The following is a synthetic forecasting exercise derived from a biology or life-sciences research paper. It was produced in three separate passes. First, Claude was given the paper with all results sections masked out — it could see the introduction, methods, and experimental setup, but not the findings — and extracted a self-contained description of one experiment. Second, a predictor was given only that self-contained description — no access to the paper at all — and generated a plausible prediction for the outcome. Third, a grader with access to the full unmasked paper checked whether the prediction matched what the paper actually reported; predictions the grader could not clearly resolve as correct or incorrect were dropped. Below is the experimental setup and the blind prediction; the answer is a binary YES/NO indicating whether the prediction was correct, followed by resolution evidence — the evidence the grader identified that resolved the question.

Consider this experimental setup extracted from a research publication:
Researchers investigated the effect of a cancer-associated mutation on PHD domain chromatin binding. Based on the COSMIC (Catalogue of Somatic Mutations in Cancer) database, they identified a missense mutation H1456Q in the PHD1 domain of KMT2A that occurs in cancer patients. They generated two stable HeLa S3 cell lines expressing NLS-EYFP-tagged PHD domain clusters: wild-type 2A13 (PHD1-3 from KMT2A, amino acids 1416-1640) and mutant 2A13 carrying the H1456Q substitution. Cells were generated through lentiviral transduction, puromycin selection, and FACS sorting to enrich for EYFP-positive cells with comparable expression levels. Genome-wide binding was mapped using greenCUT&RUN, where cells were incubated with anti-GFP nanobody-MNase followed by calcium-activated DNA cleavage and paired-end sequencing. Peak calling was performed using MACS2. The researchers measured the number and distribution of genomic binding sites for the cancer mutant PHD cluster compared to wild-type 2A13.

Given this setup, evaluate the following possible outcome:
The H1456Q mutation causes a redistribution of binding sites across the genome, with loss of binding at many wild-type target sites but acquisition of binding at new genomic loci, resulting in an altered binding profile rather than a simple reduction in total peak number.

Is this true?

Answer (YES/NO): NO